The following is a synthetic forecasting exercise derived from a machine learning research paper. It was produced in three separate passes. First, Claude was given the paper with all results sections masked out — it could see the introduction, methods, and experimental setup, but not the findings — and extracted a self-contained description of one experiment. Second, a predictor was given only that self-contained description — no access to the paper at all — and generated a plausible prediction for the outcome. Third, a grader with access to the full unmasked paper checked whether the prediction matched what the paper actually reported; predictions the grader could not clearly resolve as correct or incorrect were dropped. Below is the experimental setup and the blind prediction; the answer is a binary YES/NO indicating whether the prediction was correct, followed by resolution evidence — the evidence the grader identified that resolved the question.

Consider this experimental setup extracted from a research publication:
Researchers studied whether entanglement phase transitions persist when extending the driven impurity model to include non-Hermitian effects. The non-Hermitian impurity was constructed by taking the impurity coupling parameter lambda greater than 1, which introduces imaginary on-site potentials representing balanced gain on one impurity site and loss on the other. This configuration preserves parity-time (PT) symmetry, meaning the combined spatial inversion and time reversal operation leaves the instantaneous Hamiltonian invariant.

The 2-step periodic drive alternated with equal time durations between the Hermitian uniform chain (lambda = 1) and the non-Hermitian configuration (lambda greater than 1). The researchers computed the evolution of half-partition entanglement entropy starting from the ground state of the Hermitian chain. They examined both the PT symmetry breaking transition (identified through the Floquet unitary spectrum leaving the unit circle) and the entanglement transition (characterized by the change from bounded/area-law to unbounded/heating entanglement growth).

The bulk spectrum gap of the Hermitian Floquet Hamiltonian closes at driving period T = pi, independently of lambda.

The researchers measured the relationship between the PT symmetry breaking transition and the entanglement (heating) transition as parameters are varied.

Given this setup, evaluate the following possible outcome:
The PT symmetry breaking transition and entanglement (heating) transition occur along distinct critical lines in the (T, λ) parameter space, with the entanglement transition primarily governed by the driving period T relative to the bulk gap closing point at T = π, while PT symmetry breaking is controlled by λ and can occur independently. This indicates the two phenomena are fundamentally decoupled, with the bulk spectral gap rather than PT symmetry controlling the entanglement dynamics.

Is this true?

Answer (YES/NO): YES